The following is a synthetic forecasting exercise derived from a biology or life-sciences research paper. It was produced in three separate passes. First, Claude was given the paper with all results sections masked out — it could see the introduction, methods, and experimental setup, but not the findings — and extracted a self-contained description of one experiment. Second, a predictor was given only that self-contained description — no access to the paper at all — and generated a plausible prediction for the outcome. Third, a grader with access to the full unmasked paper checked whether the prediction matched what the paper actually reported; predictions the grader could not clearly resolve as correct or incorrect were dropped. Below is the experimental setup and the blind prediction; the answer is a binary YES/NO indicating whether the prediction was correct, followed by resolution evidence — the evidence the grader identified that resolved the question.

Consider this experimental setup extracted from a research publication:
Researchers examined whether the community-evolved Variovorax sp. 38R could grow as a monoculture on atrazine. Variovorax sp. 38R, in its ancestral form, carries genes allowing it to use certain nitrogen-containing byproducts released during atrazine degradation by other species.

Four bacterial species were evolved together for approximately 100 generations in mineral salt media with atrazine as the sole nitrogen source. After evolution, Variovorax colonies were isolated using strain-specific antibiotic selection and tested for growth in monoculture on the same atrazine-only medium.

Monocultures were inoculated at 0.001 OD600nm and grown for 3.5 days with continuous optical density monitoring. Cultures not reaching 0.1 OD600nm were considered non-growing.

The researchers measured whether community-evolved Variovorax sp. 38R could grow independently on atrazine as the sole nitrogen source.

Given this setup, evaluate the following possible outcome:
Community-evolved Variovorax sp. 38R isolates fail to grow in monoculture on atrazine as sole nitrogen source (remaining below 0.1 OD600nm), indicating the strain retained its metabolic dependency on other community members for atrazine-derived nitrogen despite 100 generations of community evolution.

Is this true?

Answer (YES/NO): NO